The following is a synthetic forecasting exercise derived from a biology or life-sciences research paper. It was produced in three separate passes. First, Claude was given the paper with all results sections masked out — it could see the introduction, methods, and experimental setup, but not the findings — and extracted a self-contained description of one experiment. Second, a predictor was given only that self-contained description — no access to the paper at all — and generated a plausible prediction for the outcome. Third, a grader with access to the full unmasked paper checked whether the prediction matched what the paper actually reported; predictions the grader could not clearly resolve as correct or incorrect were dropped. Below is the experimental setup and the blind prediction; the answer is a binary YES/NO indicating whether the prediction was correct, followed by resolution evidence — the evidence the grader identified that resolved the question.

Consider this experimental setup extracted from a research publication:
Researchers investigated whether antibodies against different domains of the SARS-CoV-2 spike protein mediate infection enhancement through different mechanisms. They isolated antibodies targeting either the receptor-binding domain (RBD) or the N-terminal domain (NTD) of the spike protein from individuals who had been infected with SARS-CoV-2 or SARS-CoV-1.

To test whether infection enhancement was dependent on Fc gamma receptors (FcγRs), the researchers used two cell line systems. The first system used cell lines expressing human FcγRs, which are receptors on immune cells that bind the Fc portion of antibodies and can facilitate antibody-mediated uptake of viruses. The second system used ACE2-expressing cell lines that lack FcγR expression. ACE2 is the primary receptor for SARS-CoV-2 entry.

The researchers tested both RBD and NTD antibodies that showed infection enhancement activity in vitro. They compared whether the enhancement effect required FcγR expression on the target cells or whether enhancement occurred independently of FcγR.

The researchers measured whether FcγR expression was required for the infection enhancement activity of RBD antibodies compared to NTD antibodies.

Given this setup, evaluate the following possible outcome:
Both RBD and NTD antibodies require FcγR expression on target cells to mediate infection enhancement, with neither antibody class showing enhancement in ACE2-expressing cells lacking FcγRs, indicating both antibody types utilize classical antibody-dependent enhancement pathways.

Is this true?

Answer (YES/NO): NO